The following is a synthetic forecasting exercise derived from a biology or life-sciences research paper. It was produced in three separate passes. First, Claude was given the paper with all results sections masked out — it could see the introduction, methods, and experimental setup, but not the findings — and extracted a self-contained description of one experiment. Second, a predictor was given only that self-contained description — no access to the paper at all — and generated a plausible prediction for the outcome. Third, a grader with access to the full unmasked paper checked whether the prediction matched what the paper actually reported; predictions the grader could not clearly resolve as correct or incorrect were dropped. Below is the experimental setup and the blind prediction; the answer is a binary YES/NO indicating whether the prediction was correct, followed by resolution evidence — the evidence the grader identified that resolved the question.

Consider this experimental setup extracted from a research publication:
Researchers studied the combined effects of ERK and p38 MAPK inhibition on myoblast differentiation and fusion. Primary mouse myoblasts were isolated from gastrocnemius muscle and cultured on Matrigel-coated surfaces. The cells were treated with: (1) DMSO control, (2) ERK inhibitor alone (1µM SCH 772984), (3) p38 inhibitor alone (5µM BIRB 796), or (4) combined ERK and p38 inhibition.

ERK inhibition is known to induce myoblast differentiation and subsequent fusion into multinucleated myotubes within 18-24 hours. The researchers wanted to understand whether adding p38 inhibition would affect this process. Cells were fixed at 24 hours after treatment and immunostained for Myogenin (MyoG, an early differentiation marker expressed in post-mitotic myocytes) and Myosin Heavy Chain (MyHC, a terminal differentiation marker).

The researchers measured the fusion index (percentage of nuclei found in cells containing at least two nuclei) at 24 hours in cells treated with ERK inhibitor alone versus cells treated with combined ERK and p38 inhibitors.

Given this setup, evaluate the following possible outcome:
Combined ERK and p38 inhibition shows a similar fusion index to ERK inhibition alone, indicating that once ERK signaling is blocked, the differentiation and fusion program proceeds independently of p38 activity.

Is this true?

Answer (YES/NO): NO